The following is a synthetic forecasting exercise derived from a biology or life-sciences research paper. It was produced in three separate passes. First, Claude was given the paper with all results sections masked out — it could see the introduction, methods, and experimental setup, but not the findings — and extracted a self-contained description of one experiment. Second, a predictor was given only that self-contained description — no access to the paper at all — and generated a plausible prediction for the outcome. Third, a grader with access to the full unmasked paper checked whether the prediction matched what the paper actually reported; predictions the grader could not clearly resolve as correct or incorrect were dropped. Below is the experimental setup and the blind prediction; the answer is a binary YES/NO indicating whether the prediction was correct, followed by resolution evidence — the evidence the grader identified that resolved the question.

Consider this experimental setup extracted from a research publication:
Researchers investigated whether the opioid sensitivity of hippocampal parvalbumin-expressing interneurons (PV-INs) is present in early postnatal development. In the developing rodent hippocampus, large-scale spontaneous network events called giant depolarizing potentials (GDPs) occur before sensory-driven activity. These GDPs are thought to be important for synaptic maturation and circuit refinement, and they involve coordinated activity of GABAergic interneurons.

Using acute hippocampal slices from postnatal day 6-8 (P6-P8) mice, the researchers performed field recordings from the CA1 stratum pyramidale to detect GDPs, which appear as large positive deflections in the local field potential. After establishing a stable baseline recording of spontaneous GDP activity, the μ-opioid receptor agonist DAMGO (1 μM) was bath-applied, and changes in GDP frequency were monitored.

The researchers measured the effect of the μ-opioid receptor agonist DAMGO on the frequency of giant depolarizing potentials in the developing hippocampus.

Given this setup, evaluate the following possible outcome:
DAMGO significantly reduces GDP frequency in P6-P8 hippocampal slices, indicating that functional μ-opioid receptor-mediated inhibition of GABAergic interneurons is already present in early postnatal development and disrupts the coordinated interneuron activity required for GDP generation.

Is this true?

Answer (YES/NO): YES